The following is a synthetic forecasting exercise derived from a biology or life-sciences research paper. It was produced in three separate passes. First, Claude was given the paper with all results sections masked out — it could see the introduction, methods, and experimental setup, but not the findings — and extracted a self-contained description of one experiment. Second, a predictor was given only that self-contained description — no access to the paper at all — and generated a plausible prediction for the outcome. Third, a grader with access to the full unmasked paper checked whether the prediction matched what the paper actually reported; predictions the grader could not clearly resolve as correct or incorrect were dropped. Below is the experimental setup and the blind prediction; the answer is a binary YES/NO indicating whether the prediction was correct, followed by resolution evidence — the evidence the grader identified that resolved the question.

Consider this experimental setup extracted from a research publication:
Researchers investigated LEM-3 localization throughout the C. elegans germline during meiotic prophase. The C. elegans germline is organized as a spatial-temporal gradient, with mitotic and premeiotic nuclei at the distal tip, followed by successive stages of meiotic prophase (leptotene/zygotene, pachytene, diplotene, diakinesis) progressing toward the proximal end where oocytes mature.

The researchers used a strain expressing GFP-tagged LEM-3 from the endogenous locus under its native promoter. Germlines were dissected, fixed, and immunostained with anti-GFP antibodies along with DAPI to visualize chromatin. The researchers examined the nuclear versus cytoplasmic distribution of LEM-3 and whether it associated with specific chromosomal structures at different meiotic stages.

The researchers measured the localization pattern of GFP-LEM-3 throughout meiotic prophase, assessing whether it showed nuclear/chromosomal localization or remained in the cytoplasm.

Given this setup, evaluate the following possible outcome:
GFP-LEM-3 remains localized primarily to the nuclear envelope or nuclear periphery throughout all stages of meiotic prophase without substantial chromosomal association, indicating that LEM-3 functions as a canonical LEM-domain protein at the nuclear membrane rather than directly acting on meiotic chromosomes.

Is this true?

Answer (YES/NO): NO